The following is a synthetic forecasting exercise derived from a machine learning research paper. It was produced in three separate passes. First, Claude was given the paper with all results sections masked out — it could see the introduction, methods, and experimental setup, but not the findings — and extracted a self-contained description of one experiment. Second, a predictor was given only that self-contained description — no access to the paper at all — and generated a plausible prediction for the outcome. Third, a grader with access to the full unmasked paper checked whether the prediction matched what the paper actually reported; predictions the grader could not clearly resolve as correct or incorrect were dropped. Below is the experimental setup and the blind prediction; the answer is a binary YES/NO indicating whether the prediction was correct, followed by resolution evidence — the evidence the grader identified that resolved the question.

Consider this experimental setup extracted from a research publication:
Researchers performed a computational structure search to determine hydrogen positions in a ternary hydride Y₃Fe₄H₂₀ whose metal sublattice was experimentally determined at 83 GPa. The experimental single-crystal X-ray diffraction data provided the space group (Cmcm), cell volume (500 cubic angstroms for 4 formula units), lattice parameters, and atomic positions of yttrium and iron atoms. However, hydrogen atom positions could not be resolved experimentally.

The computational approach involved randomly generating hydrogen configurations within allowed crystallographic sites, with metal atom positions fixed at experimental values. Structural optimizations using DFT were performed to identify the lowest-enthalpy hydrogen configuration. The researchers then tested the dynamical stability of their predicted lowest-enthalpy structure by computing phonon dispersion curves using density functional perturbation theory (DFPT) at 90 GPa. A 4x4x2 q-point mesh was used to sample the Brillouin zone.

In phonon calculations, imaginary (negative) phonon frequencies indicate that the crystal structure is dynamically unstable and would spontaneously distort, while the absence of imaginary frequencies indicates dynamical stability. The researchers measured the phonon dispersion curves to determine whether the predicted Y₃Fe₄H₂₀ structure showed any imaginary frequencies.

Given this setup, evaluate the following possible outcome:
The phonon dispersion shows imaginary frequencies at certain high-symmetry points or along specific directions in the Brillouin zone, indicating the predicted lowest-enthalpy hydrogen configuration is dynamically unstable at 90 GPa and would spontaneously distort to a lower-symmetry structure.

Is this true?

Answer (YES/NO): NO